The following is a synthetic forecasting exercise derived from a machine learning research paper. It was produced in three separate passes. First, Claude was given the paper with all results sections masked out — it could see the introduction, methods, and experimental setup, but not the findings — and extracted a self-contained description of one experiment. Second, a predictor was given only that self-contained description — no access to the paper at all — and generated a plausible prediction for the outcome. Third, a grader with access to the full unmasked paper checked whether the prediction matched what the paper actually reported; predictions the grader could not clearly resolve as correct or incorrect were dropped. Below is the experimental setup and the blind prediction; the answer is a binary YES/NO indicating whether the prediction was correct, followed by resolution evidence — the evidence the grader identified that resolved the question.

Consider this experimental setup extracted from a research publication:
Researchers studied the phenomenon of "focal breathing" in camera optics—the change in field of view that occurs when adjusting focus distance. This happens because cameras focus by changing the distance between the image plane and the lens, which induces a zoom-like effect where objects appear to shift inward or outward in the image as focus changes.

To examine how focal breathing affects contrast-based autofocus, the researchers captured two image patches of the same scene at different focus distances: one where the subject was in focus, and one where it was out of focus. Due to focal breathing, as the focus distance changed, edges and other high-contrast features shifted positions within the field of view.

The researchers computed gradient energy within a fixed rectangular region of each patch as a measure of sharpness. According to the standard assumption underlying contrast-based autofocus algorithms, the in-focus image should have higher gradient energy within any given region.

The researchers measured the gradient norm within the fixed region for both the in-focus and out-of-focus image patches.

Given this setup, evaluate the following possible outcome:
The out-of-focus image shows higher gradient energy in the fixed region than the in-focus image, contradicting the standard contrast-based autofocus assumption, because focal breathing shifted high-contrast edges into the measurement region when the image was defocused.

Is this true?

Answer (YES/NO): YES